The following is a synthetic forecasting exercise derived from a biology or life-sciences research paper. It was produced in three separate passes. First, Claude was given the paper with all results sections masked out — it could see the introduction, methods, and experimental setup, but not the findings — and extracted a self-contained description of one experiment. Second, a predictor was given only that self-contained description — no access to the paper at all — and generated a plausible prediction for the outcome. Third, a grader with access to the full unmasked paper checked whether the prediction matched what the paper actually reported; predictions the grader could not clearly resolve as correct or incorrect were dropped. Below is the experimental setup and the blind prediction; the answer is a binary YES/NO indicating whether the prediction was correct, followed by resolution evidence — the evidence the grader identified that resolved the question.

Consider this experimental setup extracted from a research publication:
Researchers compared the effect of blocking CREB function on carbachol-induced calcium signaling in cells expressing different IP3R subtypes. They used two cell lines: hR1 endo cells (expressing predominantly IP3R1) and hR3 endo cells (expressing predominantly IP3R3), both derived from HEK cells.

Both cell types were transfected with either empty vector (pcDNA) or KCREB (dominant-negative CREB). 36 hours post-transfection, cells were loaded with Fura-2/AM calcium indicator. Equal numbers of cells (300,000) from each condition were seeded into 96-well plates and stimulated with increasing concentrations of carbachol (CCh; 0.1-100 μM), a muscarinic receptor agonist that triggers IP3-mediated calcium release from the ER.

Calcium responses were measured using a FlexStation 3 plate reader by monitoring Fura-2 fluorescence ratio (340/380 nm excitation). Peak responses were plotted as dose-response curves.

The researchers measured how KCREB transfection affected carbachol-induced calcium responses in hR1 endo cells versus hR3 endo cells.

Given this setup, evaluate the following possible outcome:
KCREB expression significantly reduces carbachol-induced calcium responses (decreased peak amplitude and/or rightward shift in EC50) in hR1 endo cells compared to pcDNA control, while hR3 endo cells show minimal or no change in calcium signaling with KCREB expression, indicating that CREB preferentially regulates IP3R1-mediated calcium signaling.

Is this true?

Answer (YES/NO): YES